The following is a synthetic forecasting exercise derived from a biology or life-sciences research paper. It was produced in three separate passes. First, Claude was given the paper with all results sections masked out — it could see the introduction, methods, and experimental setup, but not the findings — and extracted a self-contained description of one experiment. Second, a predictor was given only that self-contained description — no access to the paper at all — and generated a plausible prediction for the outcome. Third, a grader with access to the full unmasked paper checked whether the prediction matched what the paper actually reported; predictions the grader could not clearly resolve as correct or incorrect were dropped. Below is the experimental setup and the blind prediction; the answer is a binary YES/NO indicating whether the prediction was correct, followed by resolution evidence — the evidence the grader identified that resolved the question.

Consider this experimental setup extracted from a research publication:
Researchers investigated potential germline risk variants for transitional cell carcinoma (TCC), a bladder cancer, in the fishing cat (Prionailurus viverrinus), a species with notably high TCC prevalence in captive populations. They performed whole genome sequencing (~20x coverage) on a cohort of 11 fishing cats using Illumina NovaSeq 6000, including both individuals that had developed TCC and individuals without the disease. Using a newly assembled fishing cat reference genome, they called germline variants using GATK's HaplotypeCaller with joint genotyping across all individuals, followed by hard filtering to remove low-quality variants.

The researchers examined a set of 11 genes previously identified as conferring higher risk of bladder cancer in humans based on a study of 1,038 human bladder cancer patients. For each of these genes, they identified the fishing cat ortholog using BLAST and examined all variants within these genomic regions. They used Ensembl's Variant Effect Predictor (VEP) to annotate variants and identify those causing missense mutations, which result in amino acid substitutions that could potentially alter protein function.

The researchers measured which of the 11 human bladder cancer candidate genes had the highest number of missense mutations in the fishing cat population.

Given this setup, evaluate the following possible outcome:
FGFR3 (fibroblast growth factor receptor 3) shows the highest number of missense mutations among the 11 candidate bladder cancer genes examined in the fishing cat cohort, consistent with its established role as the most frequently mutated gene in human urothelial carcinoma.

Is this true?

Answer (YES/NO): NO